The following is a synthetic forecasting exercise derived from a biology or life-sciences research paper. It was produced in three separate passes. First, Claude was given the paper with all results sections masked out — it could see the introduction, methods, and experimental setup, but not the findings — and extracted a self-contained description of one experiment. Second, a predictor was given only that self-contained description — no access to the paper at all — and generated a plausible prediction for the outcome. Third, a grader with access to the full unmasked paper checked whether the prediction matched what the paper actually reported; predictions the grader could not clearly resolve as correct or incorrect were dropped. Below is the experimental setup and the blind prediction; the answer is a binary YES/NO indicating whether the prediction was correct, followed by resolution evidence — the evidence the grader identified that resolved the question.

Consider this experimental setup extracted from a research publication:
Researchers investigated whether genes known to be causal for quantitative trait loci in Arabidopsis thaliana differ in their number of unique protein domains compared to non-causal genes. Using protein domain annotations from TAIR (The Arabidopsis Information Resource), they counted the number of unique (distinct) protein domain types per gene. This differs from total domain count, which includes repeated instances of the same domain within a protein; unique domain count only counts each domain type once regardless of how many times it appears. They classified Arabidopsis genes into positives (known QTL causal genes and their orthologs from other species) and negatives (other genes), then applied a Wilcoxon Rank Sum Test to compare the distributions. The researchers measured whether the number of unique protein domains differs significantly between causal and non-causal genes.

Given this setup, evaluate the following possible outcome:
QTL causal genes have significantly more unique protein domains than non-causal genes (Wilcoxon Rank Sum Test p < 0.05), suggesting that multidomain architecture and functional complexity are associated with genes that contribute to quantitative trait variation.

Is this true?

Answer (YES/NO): YES